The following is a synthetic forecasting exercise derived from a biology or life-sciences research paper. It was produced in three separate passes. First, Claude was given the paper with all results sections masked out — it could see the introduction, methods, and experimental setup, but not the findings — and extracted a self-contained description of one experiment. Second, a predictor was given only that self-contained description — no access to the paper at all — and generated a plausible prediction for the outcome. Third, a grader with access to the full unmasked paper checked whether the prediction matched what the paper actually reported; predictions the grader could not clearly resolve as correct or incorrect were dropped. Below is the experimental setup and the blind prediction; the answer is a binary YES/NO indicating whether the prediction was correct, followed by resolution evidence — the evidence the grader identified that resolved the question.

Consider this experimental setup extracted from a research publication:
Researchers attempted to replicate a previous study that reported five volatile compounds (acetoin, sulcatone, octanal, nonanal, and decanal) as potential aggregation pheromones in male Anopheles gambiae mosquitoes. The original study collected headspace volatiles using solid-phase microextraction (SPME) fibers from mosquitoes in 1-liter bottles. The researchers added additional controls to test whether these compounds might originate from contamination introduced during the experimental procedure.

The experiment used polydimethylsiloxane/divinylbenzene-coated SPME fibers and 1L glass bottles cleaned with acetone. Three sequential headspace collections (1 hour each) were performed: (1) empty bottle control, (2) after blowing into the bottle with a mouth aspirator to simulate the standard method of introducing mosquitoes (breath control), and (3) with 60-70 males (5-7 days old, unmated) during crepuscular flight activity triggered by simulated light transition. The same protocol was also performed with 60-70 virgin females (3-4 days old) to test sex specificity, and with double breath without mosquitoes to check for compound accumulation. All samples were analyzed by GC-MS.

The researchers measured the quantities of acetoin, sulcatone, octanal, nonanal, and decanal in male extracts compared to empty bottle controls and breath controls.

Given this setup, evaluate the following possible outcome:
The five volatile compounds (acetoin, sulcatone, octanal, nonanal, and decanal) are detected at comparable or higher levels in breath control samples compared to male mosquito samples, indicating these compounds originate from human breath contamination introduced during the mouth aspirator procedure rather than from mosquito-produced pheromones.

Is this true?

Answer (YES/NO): NO